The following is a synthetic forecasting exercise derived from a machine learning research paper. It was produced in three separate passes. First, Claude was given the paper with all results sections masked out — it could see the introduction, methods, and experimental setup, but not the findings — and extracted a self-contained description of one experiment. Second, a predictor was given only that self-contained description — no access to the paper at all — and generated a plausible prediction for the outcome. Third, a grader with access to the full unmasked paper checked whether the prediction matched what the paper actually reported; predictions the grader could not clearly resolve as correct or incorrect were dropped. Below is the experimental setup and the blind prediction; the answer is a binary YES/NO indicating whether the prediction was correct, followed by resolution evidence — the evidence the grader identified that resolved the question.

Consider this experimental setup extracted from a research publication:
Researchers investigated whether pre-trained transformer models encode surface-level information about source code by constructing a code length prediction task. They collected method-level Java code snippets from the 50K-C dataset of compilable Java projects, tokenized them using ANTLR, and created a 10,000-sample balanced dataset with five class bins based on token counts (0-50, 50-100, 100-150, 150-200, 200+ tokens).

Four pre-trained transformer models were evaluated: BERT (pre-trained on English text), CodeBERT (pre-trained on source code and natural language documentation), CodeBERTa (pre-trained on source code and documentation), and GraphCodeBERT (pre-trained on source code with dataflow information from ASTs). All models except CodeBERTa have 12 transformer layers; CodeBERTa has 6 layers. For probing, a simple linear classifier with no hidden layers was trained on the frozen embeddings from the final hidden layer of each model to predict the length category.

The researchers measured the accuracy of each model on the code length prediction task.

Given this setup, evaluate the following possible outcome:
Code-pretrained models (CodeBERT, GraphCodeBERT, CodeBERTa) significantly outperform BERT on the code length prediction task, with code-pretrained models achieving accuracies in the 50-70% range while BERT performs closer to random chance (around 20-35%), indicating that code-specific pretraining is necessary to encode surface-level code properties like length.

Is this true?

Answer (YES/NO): NO